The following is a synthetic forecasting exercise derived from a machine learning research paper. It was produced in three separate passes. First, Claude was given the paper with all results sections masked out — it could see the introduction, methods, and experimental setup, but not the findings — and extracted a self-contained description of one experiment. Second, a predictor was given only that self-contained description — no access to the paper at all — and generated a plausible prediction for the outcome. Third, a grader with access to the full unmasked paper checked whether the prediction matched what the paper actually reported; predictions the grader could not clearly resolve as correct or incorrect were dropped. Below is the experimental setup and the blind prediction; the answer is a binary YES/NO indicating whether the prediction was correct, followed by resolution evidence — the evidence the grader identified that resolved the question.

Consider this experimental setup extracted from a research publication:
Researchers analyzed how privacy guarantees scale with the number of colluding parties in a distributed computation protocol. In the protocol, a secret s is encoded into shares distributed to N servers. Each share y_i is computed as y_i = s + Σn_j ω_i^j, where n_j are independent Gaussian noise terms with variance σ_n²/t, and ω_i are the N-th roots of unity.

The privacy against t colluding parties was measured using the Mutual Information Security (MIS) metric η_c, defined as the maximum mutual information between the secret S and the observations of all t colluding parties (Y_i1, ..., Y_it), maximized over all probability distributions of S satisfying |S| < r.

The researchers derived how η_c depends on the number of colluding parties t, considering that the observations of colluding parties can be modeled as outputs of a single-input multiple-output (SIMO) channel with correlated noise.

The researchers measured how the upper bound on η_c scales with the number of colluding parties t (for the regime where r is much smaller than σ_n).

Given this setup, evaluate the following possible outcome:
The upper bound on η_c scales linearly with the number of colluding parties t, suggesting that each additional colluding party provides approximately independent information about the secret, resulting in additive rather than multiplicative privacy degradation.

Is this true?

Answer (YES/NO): NO